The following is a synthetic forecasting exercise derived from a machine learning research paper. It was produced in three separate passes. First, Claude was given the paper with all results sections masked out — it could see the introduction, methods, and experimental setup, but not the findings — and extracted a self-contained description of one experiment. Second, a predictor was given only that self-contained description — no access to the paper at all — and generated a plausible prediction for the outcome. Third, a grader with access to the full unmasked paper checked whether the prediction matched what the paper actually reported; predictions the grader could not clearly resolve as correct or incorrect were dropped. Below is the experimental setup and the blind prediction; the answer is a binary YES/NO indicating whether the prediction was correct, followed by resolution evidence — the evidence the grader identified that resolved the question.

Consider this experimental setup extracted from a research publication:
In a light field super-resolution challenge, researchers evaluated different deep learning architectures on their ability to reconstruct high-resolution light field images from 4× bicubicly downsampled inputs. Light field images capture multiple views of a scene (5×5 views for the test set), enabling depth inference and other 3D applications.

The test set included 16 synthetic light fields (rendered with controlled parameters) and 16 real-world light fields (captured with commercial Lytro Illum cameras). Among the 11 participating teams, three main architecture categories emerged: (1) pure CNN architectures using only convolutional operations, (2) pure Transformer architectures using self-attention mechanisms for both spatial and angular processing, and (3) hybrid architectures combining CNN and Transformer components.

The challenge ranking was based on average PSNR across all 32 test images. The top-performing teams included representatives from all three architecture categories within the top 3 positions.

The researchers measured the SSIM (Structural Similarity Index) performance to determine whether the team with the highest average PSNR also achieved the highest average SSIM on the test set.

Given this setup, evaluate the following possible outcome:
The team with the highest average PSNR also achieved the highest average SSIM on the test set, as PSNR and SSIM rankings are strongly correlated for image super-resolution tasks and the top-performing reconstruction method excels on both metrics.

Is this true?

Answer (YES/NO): NO